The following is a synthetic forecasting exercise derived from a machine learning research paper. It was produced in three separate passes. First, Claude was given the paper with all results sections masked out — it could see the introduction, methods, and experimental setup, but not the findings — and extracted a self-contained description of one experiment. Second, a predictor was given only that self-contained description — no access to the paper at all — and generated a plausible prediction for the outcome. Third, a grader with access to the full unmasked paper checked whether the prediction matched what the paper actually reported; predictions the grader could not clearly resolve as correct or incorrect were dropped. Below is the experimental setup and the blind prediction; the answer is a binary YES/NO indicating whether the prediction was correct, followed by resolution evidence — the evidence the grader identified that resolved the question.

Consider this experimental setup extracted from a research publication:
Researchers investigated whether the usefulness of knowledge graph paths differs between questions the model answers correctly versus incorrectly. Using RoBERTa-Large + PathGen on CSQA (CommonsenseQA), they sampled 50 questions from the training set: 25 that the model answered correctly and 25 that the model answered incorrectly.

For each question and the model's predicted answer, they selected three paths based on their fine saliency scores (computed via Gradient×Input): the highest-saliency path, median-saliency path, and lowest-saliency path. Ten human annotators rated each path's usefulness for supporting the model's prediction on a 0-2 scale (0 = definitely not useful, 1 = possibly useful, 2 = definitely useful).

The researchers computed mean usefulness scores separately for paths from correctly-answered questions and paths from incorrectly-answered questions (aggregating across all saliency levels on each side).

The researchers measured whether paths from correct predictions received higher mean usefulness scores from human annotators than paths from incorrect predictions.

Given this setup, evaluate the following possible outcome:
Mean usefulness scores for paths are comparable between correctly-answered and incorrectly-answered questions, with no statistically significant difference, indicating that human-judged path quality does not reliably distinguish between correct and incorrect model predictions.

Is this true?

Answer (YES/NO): NO